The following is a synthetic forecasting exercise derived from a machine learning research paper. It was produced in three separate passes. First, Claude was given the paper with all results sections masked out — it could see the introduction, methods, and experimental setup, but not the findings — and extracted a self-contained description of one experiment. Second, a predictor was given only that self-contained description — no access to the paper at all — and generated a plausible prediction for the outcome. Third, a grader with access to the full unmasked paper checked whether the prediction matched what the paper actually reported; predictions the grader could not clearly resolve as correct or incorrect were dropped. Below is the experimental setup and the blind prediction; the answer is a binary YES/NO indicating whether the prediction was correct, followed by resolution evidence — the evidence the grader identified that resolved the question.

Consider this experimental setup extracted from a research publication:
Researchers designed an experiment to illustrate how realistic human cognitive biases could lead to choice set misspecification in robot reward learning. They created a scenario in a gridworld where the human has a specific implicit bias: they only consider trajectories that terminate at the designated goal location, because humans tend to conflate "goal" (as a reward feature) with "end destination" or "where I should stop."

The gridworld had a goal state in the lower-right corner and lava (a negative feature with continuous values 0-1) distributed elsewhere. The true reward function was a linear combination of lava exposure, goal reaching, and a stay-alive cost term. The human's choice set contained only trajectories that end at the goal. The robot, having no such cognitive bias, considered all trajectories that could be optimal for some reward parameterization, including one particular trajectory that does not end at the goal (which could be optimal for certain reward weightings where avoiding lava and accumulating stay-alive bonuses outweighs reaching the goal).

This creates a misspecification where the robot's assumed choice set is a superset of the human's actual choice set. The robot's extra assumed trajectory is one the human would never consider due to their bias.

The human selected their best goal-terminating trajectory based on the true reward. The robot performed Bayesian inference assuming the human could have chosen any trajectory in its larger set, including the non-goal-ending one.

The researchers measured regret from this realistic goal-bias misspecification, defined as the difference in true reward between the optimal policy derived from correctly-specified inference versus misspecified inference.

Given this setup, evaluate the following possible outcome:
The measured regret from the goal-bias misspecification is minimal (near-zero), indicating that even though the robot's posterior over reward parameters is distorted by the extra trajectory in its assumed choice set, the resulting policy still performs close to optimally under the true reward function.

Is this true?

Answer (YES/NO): NO